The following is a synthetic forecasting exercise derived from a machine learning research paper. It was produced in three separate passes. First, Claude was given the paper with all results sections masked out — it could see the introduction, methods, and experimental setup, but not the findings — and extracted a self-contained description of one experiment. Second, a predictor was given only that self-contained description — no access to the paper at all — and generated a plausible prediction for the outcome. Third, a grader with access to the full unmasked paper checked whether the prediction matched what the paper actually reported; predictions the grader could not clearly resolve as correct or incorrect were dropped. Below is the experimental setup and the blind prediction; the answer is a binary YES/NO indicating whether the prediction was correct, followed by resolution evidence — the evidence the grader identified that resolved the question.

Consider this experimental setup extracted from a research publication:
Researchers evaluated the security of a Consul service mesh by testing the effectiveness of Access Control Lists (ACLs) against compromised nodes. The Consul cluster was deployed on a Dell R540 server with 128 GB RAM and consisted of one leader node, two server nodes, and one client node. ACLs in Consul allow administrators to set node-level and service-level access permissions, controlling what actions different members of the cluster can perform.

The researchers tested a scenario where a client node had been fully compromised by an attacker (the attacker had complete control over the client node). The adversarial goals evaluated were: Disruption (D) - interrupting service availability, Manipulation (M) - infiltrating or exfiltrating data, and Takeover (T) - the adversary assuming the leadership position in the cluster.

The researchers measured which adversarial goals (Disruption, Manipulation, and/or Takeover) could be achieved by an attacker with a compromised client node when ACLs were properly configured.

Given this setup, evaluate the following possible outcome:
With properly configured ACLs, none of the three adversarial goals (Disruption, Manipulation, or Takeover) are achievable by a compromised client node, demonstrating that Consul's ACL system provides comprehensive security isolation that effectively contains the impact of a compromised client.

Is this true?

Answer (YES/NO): NO